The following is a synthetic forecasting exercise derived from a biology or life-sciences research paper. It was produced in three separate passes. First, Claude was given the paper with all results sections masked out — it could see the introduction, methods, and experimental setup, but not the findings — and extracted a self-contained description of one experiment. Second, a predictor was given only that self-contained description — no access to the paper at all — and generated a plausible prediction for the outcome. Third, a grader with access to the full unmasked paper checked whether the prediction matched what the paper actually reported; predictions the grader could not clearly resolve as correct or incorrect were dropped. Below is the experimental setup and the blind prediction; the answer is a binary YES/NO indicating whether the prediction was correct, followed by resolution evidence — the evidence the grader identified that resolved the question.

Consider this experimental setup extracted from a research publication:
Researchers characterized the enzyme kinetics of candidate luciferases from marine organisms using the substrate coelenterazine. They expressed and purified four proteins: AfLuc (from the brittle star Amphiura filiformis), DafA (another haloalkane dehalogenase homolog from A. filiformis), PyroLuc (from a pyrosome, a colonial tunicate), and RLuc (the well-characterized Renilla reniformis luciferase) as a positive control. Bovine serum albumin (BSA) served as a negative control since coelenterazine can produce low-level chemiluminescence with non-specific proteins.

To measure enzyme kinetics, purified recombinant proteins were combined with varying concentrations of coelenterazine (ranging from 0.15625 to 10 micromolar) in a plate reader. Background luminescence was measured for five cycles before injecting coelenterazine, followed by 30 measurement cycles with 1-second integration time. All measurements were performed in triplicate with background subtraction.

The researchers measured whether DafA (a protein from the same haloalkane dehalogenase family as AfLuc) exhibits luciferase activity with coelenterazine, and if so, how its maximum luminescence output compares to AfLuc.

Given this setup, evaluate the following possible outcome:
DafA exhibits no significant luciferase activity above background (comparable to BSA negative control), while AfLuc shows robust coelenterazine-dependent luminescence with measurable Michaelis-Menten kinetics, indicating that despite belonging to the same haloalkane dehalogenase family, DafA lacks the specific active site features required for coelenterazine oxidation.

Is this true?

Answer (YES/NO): NO